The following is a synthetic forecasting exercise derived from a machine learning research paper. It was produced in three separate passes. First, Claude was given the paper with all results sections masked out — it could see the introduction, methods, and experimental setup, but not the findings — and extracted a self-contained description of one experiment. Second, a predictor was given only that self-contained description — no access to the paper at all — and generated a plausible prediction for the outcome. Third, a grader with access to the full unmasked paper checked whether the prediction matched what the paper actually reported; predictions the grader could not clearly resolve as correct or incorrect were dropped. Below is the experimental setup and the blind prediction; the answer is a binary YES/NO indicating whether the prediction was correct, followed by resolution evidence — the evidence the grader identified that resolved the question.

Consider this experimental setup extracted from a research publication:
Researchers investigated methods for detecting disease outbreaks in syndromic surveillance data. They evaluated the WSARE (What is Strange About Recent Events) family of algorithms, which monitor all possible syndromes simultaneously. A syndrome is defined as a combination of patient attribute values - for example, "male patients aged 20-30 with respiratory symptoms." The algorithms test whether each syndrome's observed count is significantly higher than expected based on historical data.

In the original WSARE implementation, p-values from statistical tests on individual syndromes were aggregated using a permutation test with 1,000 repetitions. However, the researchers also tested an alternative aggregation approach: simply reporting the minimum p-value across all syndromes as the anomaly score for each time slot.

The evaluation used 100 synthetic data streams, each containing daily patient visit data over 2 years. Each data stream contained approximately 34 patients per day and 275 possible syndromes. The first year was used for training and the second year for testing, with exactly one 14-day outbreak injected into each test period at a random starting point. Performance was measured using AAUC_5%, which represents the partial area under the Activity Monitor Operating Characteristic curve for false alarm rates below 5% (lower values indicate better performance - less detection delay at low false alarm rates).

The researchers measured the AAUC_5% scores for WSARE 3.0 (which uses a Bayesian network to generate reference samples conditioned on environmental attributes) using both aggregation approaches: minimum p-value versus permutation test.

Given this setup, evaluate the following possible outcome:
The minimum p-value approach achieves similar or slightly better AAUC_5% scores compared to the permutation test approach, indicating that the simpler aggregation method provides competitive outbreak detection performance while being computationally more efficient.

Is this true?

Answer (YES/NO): YES